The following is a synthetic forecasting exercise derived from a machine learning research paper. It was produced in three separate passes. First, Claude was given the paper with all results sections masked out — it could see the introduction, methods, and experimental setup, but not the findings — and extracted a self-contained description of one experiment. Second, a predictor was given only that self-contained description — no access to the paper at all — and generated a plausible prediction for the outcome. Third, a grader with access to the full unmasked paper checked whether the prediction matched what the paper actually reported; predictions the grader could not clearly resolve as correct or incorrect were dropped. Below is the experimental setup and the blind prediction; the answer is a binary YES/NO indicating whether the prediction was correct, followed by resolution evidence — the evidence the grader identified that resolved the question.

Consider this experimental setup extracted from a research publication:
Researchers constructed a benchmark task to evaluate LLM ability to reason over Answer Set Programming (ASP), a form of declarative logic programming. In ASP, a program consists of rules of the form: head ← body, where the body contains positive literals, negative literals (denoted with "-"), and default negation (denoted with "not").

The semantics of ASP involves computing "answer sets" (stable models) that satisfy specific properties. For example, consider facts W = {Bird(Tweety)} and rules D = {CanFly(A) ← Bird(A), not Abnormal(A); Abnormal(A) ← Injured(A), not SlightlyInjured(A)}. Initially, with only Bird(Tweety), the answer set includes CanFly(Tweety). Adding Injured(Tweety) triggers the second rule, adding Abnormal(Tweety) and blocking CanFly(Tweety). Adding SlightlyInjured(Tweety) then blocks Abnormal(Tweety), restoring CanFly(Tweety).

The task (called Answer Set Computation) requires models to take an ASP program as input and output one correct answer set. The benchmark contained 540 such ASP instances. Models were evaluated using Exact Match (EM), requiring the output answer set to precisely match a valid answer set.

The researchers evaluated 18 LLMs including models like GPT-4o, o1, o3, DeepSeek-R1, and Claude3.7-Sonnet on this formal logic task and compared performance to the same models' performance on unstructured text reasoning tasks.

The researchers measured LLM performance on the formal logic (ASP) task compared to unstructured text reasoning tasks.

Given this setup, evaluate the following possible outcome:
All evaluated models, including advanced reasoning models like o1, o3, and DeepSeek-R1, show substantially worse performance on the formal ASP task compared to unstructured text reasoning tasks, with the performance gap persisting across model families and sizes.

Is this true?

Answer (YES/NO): YES